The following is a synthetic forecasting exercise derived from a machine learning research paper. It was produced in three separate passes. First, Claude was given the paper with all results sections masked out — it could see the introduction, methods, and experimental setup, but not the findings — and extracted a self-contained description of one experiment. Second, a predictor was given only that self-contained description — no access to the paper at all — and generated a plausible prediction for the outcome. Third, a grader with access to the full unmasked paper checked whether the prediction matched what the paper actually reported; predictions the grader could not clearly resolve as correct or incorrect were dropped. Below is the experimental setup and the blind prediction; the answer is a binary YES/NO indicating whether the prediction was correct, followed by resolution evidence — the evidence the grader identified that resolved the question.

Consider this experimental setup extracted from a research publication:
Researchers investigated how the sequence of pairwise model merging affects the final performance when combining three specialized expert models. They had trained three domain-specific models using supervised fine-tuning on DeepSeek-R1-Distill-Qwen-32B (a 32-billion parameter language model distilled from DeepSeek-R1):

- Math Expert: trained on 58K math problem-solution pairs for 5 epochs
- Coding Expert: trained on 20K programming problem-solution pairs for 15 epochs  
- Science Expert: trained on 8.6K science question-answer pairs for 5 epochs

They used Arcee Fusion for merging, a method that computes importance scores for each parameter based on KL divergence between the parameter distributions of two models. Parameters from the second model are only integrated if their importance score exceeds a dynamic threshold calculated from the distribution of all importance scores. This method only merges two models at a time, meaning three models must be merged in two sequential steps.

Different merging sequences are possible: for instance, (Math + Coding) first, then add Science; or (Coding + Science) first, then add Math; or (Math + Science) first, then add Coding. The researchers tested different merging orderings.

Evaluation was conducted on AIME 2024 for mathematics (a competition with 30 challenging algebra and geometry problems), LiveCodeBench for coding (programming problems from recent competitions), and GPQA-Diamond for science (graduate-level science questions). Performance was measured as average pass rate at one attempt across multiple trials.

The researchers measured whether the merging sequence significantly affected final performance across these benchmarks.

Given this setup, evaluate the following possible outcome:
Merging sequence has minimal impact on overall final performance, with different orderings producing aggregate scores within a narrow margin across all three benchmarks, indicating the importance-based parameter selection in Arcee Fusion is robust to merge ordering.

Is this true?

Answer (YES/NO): YES